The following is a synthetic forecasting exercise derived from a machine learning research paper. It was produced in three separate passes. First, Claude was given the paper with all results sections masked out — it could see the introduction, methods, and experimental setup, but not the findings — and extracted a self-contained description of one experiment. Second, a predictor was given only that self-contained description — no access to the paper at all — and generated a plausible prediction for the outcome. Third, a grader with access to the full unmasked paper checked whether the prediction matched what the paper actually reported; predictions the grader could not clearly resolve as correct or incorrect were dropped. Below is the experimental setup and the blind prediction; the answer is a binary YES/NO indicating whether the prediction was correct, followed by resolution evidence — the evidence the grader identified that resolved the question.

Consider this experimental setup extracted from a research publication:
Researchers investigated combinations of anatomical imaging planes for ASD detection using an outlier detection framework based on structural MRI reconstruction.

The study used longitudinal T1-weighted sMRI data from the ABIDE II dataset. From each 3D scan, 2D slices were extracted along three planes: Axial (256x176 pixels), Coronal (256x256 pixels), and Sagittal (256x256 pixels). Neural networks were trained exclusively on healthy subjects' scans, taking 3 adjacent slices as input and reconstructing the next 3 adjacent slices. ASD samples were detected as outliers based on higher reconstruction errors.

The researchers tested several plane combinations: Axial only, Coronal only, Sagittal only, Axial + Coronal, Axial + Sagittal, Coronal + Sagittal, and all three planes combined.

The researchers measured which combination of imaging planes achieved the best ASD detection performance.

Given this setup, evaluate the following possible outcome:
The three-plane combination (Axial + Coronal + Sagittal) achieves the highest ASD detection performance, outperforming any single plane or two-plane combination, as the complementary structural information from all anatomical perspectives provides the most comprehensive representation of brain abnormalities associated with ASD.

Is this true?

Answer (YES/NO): NO